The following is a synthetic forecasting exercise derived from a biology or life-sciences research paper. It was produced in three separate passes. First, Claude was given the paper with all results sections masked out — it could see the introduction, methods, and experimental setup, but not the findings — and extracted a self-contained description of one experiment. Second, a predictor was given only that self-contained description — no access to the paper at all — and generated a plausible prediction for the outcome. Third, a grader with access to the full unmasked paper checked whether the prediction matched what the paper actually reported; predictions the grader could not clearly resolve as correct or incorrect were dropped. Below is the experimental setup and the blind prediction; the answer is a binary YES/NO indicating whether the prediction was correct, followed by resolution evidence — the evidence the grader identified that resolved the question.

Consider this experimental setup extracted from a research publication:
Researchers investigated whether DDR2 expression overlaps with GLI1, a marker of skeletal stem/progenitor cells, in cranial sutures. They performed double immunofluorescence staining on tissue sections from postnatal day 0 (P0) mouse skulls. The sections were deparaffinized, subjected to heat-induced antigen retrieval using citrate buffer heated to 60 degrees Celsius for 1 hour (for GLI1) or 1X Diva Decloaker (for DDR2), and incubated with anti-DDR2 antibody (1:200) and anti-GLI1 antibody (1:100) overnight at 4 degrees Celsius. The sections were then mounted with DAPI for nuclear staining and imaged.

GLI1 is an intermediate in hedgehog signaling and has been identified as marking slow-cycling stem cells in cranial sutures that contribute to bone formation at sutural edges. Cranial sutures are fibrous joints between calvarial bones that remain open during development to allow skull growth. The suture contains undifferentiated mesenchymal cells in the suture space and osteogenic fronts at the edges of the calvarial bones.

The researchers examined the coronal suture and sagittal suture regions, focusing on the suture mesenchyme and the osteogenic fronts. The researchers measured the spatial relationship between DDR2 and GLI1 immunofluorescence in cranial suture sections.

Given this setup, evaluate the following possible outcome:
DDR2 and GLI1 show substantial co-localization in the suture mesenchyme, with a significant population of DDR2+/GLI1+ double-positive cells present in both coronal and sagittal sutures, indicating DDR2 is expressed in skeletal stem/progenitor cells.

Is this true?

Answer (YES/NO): NO